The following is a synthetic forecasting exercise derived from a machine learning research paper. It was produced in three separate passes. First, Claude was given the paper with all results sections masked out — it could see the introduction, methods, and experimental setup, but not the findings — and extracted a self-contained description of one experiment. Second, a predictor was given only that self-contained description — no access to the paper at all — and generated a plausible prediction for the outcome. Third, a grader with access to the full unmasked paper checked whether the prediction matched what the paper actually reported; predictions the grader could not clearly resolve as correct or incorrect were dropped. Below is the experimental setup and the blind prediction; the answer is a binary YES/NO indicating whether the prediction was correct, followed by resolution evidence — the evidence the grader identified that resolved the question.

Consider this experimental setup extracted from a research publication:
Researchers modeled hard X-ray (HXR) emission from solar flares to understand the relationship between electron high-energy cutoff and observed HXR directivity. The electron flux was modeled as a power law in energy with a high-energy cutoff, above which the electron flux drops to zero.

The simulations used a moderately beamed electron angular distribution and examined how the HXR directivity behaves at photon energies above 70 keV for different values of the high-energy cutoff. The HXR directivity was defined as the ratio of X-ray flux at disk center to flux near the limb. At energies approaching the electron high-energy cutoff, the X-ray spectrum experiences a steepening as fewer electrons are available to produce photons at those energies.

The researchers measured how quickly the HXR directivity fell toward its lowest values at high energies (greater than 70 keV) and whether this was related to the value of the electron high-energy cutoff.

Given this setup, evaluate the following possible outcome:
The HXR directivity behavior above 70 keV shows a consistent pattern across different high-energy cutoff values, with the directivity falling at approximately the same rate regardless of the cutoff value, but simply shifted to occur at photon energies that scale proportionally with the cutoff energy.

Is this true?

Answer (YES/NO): NO